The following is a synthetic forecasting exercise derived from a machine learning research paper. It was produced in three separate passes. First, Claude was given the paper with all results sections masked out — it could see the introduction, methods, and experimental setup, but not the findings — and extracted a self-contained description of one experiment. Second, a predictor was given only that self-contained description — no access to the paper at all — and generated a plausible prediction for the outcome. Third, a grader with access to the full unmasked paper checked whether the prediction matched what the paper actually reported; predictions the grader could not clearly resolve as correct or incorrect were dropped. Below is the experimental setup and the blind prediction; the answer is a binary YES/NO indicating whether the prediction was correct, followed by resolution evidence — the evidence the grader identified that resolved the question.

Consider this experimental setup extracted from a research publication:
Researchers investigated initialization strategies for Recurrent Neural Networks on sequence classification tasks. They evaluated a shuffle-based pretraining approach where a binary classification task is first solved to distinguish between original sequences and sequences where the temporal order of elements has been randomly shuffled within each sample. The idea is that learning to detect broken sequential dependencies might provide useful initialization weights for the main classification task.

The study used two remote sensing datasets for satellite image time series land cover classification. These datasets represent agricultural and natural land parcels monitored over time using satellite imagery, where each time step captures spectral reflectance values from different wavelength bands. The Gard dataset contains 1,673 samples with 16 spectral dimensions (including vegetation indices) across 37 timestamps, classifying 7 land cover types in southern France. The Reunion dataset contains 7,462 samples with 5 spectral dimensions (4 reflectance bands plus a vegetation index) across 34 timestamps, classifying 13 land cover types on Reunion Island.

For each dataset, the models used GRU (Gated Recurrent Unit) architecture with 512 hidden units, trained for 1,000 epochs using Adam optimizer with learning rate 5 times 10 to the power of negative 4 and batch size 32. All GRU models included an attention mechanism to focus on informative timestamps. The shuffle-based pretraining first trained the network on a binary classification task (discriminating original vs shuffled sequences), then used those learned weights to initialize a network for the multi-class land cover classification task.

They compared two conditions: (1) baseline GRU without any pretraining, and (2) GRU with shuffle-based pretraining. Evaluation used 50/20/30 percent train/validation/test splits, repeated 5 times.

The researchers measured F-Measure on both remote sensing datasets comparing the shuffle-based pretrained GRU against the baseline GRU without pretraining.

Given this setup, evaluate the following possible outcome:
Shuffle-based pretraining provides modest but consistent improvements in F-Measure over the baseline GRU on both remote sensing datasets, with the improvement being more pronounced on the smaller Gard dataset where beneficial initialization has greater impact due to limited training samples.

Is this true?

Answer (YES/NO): NO